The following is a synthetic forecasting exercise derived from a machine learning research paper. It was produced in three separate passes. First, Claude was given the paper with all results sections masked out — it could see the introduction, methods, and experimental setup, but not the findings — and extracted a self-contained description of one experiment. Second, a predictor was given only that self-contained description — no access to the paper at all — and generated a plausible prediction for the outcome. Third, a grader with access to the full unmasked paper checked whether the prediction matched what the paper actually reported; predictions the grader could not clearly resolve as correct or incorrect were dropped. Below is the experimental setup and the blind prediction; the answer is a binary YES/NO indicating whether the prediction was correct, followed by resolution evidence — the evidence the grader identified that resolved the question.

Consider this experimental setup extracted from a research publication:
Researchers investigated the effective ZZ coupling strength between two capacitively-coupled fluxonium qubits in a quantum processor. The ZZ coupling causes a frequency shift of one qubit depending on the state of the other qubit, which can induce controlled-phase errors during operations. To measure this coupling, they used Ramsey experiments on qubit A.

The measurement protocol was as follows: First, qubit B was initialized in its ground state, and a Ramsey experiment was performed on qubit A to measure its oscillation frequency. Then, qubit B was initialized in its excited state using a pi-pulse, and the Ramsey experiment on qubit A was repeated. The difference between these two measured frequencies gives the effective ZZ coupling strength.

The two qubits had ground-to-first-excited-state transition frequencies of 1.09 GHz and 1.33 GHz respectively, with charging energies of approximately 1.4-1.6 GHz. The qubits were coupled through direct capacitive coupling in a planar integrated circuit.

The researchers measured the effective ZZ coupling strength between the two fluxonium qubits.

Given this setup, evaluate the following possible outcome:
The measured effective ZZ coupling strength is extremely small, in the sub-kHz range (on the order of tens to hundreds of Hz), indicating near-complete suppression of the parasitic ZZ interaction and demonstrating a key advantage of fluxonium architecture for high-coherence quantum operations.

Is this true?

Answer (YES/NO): NO